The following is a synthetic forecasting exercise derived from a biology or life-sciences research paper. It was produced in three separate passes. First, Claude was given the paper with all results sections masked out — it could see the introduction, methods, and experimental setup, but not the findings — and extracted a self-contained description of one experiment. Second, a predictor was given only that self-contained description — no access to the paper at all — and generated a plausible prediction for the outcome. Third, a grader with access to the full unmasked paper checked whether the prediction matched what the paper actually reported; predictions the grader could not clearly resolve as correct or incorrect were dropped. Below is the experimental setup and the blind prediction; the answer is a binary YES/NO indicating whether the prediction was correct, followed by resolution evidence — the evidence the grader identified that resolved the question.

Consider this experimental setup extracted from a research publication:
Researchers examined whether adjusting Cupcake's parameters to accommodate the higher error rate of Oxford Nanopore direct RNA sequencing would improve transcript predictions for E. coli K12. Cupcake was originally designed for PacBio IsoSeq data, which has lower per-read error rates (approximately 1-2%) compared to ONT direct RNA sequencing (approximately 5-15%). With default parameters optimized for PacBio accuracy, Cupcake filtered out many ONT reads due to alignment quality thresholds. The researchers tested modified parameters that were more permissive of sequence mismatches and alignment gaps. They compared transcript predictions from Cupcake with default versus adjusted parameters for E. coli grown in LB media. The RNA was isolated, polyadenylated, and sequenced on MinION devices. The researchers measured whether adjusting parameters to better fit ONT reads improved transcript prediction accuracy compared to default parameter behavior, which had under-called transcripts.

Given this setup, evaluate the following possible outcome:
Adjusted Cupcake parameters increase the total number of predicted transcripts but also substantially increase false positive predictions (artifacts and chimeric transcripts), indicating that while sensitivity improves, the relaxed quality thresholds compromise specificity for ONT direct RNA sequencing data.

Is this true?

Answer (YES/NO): NO